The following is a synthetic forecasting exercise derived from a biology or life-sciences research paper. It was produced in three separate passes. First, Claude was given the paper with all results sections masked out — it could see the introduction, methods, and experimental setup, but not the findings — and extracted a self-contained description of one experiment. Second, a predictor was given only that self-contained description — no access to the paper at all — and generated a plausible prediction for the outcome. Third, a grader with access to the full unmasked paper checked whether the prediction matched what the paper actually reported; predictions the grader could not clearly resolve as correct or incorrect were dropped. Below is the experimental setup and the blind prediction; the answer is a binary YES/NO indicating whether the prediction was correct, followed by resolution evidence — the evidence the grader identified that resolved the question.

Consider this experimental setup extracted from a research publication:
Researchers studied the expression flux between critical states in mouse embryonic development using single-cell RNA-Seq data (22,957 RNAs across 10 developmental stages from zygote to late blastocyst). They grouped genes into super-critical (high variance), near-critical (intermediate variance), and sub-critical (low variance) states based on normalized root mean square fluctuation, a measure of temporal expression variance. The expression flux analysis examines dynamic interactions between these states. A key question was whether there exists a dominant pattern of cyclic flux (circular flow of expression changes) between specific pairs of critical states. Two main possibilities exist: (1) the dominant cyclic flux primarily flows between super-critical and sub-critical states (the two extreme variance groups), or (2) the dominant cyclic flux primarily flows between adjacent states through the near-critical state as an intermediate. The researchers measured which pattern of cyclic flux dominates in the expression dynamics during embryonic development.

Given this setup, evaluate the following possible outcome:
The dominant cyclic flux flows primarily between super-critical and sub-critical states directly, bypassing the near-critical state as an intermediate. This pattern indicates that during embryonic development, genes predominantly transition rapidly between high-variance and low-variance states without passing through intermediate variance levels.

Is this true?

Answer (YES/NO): YES